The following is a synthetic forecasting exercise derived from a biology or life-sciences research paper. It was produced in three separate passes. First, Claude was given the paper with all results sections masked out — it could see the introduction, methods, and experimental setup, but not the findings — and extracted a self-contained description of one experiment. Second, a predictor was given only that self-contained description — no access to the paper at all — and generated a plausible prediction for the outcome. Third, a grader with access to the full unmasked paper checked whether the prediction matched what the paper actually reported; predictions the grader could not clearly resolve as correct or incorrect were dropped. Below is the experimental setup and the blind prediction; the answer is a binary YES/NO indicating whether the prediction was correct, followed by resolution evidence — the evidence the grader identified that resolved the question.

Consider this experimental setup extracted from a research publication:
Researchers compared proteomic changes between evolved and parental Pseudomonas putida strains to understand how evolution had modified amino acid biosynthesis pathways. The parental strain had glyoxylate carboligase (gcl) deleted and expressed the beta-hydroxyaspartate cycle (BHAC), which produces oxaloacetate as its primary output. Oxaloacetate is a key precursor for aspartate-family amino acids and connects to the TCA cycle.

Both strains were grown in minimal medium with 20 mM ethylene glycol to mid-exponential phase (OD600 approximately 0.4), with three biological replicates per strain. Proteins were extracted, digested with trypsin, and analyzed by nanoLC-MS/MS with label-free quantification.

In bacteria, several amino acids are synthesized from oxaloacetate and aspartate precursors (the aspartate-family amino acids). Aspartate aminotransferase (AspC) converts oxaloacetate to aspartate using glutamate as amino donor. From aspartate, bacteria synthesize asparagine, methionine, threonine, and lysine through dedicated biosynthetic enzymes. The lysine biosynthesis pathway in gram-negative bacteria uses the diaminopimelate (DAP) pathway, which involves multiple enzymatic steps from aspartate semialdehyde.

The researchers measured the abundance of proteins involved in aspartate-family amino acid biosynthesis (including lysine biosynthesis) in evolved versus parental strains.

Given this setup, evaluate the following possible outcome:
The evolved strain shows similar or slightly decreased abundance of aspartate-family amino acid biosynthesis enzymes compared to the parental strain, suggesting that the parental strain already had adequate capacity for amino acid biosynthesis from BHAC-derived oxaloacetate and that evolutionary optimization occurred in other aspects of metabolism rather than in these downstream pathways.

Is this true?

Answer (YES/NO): NO